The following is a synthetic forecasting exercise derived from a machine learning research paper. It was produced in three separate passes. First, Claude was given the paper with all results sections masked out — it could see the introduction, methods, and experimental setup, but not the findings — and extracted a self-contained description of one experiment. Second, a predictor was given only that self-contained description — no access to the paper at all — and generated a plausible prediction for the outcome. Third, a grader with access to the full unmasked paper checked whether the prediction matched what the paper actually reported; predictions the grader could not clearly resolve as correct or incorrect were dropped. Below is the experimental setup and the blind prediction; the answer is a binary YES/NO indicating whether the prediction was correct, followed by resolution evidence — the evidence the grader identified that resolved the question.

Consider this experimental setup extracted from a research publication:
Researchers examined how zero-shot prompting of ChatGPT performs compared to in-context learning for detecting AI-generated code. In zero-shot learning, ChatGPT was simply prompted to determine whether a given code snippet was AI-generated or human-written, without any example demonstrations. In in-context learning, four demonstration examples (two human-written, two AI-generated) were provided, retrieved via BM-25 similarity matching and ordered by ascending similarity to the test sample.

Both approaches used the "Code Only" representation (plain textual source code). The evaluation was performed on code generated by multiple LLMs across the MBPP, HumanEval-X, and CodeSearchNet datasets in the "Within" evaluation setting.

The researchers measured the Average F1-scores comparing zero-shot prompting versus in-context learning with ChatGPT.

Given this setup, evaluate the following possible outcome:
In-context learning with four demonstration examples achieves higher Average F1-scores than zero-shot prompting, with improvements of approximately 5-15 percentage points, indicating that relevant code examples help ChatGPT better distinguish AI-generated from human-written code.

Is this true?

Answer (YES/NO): NO